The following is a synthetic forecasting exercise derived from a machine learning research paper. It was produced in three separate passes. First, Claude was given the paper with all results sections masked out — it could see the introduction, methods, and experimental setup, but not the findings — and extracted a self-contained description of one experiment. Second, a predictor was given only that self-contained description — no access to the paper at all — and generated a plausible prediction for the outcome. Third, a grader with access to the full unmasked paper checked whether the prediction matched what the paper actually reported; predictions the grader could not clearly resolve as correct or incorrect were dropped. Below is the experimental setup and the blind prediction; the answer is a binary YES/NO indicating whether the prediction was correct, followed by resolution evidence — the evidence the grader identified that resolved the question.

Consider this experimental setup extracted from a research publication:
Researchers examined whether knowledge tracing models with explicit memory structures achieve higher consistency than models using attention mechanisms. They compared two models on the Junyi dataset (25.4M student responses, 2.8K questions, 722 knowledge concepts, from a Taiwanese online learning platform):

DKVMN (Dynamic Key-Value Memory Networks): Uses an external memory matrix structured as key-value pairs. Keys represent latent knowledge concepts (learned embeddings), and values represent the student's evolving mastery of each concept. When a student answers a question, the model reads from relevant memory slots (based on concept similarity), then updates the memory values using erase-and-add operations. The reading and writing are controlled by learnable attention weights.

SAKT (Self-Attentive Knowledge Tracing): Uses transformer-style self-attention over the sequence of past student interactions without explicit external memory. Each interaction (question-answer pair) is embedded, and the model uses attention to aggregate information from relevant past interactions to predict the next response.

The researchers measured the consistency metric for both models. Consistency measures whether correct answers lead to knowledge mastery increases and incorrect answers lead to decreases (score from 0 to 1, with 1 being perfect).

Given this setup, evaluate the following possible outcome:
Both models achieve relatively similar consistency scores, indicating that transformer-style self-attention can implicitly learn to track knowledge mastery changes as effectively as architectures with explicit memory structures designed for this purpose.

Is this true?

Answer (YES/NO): NO